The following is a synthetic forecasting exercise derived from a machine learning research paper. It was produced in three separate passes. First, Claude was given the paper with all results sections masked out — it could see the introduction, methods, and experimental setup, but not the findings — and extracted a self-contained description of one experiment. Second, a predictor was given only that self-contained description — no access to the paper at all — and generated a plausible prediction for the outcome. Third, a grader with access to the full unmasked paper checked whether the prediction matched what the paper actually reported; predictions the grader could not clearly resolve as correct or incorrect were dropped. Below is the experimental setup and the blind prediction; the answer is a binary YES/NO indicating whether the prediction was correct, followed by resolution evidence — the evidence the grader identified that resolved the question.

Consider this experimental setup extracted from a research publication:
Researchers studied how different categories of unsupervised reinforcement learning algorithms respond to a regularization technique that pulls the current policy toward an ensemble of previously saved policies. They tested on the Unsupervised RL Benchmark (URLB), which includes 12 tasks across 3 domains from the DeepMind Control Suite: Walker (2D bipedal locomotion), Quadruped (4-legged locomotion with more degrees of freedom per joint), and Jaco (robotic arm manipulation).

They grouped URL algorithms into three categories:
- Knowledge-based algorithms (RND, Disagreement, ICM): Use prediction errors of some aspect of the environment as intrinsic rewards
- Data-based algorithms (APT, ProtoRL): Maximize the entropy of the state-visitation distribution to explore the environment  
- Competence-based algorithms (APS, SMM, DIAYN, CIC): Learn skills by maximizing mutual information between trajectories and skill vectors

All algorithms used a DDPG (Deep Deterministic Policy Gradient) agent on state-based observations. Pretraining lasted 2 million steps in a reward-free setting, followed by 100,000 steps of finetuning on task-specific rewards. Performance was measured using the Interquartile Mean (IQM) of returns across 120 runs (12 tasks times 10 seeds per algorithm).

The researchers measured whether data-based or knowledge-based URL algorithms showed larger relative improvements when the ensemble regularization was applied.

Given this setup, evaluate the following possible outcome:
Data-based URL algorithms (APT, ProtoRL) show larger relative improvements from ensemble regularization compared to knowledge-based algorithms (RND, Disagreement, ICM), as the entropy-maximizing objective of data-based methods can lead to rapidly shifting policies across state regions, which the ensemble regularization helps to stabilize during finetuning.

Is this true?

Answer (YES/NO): YES